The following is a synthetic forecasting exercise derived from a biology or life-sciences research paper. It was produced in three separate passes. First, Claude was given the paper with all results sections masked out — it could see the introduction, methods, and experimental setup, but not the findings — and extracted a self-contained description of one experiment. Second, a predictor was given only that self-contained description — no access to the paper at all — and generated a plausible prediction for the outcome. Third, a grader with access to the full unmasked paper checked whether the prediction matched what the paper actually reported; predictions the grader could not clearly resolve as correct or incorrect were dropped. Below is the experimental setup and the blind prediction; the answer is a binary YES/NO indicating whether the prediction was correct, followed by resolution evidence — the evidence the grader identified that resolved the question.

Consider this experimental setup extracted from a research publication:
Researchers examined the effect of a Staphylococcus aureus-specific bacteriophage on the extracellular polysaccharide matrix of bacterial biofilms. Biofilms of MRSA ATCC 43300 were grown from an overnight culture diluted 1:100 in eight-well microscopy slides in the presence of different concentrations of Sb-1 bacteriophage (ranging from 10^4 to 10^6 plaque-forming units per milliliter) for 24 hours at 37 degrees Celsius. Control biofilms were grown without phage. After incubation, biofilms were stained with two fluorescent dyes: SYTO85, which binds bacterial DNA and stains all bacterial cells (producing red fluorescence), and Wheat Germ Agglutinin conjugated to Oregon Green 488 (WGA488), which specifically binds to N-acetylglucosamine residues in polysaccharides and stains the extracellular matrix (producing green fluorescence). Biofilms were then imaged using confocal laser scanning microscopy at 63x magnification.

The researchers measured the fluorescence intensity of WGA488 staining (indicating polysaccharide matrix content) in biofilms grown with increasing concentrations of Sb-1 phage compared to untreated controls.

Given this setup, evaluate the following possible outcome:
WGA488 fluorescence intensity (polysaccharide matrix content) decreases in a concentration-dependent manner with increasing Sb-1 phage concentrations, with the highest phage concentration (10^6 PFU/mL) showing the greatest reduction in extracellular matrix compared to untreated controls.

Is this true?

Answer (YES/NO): YES